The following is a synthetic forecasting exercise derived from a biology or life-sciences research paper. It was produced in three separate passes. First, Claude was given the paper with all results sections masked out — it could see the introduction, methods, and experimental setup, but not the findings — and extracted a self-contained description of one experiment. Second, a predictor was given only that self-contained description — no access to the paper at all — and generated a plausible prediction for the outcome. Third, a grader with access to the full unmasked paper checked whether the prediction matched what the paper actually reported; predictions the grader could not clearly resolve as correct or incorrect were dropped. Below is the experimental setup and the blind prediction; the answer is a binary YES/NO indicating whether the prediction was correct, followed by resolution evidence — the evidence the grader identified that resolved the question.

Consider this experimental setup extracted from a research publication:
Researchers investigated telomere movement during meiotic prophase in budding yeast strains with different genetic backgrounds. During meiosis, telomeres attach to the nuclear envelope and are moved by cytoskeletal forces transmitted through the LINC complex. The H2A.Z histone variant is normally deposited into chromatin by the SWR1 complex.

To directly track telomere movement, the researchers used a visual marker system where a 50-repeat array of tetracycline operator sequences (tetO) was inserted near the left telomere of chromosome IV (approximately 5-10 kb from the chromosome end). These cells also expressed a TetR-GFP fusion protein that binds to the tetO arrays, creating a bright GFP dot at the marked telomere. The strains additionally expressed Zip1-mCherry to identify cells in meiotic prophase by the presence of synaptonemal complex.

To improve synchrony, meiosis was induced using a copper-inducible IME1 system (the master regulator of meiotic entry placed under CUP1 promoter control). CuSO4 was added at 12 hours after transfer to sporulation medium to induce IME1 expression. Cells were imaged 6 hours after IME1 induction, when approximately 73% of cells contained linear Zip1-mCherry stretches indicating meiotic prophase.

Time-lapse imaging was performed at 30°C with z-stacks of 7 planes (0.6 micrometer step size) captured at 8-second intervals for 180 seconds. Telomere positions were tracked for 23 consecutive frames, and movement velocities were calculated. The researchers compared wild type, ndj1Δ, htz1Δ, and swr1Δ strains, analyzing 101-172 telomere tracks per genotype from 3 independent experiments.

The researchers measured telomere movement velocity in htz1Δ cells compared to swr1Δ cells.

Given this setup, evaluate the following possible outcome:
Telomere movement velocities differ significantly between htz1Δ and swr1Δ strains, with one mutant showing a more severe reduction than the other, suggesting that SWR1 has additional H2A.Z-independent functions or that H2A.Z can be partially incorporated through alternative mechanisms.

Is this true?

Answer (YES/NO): NO